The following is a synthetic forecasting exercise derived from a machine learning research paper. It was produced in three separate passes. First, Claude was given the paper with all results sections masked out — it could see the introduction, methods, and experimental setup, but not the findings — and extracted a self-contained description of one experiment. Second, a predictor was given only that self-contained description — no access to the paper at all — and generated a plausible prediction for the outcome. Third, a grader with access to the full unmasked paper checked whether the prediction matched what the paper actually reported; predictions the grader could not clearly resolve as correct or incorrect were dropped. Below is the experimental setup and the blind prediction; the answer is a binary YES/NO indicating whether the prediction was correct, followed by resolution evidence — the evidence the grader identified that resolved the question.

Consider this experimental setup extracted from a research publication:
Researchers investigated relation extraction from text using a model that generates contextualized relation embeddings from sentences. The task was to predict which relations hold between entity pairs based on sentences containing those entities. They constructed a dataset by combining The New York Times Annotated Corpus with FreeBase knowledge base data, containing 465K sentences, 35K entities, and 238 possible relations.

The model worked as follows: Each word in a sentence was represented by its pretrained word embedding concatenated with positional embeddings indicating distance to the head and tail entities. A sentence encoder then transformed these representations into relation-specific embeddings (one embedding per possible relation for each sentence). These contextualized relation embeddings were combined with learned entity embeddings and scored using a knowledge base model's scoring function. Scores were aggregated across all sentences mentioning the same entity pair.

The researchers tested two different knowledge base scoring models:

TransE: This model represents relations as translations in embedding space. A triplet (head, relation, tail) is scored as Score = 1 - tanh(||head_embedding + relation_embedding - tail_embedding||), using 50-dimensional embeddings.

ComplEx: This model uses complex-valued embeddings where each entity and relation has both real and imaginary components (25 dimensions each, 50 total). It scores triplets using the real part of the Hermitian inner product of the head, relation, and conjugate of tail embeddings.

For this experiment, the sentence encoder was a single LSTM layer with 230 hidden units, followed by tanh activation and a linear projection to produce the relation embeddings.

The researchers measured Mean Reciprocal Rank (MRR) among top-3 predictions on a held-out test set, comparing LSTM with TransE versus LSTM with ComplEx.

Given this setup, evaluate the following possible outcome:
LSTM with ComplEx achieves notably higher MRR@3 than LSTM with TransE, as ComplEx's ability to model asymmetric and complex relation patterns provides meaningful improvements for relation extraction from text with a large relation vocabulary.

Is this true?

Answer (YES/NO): YES